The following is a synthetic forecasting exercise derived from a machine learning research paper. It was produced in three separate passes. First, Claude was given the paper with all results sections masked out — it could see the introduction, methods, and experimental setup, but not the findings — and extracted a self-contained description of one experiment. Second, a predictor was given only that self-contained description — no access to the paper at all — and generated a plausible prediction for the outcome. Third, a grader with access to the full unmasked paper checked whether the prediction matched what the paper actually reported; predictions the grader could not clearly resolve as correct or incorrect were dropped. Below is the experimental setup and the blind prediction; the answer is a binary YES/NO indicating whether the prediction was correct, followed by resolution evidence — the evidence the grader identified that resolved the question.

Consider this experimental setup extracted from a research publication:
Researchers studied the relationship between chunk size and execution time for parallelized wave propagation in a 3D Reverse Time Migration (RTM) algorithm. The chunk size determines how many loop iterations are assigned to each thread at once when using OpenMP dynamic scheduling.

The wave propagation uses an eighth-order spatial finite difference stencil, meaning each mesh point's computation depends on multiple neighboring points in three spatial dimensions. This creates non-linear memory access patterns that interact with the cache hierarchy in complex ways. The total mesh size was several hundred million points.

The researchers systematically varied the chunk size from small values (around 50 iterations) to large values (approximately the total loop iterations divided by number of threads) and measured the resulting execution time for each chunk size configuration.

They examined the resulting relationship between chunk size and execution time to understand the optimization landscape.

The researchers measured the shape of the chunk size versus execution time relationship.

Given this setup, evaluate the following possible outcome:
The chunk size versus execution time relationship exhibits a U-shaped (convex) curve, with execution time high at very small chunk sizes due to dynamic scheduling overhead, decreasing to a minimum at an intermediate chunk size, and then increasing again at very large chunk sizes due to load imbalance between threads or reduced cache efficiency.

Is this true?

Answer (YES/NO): NO